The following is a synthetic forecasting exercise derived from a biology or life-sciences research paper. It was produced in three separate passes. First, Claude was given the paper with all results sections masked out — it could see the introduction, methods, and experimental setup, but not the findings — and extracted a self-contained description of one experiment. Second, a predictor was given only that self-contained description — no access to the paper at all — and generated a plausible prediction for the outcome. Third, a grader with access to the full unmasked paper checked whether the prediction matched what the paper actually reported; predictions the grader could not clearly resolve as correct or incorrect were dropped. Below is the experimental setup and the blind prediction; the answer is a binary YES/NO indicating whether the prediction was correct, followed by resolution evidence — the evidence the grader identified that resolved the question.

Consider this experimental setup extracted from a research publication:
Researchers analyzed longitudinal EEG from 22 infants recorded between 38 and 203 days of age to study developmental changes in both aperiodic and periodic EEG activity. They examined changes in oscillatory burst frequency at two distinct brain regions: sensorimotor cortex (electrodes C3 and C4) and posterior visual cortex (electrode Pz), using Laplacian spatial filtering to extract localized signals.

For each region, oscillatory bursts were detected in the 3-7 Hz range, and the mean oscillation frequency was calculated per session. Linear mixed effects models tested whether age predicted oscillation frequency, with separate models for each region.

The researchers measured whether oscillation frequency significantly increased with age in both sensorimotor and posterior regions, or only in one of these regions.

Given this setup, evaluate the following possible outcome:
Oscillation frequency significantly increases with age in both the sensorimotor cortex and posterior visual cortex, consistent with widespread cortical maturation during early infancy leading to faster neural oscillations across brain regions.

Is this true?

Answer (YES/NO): YES